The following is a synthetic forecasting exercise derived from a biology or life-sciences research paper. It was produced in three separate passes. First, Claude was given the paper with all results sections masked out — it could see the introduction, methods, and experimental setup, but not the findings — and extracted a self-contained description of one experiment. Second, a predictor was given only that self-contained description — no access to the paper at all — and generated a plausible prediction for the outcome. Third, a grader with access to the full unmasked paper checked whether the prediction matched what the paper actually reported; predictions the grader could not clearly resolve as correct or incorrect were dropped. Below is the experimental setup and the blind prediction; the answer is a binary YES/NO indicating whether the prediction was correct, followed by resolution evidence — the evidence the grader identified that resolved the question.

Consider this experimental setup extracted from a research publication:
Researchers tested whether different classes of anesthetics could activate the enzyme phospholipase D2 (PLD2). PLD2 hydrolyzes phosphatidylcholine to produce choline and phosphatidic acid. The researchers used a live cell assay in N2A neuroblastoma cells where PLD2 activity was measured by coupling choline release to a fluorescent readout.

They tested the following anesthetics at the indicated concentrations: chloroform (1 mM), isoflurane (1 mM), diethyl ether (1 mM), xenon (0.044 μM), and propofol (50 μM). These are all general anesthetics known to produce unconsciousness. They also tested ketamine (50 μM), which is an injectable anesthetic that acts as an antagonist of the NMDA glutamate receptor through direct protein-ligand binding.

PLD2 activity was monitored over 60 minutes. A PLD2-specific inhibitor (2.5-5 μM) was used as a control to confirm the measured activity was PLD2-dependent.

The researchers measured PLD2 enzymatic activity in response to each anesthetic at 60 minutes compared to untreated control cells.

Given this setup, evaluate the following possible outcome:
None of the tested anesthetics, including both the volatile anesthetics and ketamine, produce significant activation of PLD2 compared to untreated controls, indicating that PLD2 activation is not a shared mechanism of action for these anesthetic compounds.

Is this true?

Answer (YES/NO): NO